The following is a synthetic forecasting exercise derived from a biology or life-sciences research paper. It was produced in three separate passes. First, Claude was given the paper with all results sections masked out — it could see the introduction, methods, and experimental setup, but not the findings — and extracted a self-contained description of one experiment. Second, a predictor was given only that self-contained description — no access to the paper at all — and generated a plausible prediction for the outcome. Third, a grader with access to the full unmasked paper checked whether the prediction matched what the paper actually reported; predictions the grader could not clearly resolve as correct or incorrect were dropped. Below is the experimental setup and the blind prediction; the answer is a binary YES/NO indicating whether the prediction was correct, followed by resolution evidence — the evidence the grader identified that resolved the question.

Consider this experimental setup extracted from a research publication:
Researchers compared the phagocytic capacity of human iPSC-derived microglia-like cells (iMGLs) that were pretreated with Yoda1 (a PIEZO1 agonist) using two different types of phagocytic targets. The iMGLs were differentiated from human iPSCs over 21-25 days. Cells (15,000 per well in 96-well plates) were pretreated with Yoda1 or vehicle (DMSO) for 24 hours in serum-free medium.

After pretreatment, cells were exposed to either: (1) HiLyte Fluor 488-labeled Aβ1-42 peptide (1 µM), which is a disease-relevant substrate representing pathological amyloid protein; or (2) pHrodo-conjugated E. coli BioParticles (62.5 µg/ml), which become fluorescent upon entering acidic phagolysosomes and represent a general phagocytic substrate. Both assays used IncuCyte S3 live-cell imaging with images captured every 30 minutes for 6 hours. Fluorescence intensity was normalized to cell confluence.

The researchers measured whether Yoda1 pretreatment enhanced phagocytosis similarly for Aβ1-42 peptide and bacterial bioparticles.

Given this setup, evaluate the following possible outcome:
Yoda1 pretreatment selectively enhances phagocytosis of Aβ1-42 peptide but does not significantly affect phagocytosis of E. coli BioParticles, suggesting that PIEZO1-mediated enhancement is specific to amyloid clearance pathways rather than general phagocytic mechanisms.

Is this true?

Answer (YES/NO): NO